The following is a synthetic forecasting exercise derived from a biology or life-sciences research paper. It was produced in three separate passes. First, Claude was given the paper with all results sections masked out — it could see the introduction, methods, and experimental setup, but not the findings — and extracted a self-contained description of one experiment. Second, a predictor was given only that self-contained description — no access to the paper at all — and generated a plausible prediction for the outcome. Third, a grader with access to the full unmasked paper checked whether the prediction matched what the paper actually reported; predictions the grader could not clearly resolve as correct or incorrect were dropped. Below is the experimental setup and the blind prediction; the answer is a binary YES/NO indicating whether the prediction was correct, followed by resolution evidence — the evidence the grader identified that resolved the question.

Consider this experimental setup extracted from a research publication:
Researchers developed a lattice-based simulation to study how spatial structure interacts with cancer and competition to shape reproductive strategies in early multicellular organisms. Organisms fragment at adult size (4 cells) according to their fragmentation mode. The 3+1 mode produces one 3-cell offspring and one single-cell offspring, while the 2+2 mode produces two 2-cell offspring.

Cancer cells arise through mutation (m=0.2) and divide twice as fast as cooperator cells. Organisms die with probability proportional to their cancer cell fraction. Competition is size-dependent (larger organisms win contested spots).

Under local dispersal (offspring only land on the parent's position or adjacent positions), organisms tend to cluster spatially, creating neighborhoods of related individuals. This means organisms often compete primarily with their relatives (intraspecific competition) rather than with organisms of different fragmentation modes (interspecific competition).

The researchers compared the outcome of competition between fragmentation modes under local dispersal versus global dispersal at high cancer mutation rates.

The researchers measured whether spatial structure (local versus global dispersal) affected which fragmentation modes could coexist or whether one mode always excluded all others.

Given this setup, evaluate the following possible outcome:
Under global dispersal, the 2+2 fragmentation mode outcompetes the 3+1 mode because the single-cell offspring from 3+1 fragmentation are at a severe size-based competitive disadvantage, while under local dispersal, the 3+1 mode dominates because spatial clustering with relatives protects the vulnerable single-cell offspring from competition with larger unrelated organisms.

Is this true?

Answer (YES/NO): NO